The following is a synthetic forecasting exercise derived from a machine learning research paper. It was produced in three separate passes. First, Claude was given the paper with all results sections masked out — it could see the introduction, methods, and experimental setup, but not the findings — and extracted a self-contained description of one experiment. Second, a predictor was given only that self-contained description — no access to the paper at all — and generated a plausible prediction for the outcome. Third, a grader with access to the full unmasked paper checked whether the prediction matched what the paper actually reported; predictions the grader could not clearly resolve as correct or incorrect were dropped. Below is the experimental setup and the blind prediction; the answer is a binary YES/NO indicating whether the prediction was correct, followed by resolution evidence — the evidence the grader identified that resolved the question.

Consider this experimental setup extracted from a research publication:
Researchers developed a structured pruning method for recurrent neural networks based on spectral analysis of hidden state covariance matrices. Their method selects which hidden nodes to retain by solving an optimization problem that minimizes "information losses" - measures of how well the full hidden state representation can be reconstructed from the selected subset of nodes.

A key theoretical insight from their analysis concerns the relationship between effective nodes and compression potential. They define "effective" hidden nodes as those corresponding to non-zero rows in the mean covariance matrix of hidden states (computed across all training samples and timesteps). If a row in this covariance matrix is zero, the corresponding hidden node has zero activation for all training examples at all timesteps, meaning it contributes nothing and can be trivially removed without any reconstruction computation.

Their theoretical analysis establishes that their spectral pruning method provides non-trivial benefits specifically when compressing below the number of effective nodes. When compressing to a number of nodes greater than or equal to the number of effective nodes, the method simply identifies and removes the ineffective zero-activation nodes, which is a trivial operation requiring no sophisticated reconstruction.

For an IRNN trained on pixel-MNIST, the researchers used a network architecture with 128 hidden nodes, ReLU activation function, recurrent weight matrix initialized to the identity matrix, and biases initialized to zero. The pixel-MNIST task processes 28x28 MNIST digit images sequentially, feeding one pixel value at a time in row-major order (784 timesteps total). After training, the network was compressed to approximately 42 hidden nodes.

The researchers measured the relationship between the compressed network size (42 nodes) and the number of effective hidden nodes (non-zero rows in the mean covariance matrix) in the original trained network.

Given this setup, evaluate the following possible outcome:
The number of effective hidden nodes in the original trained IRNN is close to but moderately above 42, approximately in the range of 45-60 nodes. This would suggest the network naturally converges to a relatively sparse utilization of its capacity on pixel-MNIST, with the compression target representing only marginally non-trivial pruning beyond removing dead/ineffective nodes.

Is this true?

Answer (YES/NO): YES